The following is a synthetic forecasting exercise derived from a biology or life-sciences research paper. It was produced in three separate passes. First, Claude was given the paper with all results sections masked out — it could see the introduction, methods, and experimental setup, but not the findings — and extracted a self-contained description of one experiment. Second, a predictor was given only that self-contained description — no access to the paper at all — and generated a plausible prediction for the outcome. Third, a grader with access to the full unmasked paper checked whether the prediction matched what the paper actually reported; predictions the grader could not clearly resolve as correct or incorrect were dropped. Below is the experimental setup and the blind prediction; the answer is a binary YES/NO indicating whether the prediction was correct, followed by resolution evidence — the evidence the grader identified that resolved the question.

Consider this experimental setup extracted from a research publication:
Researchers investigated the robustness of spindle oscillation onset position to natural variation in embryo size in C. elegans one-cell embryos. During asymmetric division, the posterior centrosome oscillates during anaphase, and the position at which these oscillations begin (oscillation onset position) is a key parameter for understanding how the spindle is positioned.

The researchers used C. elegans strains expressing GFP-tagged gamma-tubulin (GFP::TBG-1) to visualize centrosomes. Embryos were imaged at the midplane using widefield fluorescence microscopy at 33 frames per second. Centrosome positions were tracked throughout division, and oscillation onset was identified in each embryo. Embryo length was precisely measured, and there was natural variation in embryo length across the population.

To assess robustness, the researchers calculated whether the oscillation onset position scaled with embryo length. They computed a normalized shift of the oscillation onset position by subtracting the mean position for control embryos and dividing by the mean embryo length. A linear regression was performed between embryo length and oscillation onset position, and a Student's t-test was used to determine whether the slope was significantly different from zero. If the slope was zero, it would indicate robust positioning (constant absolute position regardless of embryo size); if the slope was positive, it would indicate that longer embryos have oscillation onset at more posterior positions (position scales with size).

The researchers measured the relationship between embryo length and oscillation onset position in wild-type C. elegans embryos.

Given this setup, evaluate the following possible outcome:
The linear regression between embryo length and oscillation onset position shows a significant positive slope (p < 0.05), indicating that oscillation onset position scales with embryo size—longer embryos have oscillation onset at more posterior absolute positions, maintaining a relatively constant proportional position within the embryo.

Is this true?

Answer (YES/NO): NO